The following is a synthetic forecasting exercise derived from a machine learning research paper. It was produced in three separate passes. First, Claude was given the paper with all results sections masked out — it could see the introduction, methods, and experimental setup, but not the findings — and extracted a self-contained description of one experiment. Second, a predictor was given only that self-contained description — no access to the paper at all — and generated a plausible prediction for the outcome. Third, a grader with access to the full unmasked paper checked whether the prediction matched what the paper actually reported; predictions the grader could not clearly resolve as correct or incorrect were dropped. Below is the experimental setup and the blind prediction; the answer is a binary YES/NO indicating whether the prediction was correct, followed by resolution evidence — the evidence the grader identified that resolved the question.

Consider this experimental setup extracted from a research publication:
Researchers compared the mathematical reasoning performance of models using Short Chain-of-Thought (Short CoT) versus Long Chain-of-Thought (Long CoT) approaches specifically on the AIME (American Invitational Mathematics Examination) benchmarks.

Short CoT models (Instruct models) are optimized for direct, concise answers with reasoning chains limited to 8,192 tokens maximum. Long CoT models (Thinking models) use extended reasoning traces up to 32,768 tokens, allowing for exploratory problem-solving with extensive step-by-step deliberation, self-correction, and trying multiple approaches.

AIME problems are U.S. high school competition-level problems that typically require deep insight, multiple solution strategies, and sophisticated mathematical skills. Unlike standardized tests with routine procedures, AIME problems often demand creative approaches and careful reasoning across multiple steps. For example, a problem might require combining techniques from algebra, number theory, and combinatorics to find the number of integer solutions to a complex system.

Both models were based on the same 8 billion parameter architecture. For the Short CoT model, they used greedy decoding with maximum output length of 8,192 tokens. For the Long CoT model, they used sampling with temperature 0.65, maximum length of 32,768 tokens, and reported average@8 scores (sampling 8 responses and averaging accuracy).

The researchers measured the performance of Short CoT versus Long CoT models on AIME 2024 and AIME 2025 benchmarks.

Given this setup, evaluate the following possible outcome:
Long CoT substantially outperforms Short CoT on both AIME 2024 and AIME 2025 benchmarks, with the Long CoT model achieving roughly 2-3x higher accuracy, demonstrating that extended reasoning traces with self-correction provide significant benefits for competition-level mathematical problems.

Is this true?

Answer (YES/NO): NO